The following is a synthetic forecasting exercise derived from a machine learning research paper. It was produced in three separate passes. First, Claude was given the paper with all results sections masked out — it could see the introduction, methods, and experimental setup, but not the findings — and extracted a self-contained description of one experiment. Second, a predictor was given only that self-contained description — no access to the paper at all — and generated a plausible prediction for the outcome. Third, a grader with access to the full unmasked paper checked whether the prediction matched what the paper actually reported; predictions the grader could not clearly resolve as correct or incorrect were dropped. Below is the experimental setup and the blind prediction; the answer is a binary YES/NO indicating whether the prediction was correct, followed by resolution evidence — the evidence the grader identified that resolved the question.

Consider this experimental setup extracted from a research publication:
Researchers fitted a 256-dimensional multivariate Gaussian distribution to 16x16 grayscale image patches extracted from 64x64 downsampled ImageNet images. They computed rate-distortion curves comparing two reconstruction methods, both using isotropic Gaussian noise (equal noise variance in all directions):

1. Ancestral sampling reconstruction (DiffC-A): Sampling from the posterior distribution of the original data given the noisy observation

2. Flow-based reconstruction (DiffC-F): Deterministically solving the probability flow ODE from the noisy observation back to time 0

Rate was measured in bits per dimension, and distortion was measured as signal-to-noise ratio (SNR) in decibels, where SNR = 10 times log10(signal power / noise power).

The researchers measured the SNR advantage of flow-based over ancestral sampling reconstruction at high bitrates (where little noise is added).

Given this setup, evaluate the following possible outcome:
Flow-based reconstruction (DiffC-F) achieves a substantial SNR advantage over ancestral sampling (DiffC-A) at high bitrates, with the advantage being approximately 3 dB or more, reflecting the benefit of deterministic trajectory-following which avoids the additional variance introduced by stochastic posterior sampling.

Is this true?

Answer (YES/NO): NO